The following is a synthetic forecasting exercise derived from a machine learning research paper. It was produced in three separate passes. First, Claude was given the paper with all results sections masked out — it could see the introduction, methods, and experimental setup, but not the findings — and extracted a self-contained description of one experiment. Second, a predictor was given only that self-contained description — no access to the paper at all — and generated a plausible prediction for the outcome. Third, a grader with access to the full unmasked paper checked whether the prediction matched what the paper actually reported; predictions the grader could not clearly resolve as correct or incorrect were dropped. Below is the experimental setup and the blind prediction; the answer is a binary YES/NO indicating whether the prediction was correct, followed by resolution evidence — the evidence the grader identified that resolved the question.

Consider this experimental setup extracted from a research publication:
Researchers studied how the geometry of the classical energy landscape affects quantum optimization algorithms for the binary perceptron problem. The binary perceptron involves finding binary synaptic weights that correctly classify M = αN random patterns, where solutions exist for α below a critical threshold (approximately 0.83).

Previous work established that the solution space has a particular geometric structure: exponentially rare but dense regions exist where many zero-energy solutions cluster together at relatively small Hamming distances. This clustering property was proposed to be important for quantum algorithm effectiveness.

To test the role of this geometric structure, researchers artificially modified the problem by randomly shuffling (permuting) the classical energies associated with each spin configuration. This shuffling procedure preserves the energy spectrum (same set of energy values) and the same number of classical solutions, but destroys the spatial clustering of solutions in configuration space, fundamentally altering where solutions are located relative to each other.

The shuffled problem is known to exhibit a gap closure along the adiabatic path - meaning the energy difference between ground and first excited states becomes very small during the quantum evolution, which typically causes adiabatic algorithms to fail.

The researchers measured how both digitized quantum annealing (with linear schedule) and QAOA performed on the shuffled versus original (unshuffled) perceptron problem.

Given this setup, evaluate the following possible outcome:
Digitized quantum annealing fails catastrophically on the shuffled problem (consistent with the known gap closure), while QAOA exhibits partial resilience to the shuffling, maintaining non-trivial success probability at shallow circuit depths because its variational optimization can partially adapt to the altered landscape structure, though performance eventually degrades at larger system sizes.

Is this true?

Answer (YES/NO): NO